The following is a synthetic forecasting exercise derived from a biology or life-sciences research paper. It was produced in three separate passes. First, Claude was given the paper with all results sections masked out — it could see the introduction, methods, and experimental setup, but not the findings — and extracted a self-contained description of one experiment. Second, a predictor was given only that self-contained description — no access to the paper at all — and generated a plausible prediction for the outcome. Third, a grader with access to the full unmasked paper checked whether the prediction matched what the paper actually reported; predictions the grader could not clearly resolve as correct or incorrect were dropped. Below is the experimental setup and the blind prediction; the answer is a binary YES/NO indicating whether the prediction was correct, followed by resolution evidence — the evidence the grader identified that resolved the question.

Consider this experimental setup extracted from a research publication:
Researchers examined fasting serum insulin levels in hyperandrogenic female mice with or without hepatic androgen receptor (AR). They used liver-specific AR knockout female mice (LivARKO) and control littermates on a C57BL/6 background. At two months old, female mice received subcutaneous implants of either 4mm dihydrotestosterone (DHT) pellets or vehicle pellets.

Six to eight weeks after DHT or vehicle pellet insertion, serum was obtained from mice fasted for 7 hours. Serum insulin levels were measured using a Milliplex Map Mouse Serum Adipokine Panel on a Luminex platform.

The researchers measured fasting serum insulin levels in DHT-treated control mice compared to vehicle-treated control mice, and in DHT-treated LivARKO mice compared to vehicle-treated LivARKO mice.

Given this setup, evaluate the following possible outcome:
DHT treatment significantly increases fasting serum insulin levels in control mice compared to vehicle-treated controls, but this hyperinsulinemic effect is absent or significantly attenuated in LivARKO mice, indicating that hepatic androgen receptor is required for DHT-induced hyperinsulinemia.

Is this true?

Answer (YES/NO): YES